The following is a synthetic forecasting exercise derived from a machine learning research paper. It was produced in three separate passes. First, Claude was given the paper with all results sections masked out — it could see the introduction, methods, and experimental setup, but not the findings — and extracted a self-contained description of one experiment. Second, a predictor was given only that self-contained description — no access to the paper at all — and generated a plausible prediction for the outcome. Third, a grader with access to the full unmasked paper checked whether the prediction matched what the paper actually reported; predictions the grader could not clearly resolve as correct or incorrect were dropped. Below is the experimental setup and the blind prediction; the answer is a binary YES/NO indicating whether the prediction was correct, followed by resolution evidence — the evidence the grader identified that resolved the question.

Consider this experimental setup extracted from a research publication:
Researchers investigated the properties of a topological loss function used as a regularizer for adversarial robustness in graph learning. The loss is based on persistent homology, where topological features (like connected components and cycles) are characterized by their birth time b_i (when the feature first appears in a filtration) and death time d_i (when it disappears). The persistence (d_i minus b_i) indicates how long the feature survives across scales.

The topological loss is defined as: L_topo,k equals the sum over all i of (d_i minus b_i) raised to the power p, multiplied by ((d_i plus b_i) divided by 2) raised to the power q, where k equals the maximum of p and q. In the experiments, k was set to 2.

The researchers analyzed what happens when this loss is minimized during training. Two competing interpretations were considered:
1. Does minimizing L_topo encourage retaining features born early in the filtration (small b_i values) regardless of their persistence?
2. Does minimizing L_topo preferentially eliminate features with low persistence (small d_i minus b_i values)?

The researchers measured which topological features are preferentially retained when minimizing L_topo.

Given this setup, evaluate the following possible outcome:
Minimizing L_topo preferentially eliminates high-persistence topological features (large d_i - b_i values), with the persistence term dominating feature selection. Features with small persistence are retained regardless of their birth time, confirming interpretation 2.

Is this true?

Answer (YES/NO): NO